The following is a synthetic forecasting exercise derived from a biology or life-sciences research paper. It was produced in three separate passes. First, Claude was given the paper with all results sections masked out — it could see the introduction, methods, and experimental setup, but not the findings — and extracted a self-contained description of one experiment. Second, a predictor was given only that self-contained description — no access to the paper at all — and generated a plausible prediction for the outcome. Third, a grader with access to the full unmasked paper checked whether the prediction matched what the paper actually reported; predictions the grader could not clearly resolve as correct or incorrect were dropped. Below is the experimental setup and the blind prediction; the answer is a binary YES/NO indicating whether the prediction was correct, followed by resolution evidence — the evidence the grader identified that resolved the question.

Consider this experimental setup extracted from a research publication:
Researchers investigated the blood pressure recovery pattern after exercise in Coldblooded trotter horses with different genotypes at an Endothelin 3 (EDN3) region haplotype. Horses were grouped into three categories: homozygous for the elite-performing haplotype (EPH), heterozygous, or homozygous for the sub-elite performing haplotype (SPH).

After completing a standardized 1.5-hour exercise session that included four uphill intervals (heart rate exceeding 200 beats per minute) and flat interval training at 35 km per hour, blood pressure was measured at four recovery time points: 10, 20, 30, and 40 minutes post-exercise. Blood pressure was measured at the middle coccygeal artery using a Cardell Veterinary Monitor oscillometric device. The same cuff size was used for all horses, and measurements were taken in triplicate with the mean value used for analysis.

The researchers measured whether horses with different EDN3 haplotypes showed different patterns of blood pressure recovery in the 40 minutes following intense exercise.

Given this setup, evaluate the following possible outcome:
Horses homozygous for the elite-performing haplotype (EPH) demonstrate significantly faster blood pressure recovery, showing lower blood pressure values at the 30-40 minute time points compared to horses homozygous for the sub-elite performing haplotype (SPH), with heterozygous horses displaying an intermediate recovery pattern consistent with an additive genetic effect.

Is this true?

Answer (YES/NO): NO